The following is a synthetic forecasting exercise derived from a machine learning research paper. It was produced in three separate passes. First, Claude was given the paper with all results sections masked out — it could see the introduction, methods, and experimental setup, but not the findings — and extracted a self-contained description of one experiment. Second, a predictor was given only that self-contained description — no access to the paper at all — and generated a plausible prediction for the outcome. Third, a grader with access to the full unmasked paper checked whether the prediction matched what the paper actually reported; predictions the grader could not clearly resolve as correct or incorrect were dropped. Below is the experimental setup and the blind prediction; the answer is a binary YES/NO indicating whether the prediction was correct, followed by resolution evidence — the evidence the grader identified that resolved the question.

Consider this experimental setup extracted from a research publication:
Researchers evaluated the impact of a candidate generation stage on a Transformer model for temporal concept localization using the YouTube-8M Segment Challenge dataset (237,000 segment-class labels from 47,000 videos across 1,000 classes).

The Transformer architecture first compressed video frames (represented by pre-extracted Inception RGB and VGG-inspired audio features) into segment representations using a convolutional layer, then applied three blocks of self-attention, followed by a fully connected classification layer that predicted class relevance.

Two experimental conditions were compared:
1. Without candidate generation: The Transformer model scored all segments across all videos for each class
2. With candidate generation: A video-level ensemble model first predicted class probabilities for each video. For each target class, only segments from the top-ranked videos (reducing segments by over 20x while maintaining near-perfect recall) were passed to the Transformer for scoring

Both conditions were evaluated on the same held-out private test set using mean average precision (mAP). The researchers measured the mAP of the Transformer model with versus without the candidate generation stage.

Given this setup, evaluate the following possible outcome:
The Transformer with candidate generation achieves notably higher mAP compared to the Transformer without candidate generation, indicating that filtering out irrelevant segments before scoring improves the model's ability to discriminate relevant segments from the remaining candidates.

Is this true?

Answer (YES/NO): YES